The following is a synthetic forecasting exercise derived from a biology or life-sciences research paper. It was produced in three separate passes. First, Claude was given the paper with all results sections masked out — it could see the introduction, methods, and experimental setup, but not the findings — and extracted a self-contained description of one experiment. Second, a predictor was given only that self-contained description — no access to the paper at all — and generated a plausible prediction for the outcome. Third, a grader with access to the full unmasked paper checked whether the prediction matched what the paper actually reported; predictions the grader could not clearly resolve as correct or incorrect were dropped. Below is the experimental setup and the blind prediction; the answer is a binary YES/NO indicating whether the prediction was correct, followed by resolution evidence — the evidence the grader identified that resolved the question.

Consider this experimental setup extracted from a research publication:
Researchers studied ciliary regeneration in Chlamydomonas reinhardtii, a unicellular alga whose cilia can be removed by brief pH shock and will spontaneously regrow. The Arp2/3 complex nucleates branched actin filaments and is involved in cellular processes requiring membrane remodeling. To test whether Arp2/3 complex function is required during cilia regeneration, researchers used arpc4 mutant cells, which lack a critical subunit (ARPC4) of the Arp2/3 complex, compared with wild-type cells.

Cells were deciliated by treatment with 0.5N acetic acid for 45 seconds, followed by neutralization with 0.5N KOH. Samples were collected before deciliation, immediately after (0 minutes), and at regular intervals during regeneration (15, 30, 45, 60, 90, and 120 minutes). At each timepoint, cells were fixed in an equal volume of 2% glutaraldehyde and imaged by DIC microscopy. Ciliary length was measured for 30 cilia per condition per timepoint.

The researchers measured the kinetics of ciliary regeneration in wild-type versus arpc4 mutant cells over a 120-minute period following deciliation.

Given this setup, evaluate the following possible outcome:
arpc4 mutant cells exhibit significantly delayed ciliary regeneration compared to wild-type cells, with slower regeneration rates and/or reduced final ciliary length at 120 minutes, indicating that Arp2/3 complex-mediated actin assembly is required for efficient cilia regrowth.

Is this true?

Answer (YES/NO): YES